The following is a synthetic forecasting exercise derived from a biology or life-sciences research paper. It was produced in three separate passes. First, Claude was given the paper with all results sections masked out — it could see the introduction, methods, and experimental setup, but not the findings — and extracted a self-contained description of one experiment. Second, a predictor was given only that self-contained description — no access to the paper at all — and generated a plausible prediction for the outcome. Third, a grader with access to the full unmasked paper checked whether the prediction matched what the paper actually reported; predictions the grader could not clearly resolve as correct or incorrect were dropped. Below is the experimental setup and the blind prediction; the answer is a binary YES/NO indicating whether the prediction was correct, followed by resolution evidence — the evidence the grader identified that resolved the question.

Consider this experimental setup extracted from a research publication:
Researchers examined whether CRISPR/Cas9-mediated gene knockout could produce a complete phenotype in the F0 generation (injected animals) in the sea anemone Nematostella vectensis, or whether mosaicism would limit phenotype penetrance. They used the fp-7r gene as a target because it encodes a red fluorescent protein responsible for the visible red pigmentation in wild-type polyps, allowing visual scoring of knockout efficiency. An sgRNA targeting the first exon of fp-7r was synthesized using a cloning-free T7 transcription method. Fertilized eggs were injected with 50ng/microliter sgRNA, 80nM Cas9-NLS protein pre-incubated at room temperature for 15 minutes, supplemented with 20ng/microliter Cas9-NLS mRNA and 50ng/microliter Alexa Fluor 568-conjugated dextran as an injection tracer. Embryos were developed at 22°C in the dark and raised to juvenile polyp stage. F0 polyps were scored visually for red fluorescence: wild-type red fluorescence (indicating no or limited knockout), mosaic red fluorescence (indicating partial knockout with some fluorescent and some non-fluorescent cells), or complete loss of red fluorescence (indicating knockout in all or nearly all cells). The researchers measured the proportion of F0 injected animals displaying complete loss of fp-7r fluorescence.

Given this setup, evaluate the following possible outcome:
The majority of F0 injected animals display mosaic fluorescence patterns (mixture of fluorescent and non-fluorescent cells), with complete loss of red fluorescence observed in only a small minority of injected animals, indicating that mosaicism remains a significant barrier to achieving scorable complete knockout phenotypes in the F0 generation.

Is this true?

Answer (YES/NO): NO